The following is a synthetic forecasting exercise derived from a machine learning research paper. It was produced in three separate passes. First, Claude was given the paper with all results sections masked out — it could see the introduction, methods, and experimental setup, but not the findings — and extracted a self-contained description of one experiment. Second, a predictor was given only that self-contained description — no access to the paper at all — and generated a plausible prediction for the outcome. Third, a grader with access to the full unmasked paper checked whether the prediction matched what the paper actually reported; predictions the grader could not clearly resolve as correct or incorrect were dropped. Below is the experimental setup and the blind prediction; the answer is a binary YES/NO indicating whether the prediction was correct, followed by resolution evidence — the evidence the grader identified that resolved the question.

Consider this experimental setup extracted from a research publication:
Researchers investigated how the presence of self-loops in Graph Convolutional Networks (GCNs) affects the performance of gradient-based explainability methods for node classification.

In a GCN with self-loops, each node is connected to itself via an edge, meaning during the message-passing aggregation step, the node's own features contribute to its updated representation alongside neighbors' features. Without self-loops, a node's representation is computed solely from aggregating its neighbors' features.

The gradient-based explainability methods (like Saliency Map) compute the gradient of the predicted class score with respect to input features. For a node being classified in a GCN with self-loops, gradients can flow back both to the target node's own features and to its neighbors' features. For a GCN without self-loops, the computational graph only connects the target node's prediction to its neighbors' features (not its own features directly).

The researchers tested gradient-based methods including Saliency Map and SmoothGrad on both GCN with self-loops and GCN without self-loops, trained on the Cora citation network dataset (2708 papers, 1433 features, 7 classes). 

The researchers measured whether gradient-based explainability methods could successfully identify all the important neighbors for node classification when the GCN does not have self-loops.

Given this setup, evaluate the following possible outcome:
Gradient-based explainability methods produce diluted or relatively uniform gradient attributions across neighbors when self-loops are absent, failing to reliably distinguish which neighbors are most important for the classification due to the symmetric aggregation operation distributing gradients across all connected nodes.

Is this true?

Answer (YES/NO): NO